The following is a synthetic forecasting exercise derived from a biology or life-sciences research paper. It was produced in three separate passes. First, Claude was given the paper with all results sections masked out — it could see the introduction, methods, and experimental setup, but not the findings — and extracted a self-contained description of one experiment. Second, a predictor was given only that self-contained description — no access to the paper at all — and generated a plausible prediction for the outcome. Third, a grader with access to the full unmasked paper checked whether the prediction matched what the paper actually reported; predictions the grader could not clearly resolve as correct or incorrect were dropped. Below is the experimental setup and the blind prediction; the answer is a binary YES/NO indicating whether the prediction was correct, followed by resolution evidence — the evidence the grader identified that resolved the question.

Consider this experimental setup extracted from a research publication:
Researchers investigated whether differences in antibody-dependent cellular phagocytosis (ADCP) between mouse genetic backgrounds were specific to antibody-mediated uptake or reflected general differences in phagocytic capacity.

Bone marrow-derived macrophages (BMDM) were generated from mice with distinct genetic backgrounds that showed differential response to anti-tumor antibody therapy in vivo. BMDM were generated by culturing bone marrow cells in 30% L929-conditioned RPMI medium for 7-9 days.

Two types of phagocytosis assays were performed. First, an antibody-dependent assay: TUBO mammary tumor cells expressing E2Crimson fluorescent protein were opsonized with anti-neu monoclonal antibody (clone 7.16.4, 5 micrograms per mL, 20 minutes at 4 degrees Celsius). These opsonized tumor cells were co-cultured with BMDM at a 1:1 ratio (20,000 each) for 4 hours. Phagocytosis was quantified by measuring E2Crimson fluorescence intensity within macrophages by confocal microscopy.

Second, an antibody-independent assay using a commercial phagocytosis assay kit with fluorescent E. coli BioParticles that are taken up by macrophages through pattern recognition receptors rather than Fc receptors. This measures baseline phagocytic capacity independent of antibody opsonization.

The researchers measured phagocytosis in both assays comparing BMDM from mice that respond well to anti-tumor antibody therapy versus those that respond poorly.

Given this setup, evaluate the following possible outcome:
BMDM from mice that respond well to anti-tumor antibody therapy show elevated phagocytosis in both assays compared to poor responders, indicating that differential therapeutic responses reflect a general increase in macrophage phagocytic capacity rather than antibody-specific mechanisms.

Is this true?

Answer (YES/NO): NO